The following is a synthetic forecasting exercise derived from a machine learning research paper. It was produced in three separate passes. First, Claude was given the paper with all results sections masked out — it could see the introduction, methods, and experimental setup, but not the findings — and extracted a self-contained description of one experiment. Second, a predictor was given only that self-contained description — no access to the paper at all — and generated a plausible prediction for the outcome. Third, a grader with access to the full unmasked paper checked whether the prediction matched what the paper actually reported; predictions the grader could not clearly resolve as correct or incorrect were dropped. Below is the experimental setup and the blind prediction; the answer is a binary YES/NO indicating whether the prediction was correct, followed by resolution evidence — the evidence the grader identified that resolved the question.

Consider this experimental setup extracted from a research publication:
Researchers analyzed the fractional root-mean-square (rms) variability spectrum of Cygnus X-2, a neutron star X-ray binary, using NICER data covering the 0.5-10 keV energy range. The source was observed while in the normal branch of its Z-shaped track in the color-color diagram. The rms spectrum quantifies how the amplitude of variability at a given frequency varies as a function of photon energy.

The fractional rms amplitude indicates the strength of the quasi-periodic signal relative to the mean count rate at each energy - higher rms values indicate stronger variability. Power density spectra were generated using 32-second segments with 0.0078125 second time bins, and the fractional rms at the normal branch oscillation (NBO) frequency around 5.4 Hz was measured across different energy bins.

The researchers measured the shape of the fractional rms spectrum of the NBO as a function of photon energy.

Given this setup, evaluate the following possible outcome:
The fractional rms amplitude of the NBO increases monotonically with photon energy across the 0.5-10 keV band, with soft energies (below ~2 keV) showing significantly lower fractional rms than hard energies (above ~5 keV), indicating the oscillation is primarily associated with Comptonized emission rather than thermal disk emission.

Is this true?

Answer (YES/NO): NO